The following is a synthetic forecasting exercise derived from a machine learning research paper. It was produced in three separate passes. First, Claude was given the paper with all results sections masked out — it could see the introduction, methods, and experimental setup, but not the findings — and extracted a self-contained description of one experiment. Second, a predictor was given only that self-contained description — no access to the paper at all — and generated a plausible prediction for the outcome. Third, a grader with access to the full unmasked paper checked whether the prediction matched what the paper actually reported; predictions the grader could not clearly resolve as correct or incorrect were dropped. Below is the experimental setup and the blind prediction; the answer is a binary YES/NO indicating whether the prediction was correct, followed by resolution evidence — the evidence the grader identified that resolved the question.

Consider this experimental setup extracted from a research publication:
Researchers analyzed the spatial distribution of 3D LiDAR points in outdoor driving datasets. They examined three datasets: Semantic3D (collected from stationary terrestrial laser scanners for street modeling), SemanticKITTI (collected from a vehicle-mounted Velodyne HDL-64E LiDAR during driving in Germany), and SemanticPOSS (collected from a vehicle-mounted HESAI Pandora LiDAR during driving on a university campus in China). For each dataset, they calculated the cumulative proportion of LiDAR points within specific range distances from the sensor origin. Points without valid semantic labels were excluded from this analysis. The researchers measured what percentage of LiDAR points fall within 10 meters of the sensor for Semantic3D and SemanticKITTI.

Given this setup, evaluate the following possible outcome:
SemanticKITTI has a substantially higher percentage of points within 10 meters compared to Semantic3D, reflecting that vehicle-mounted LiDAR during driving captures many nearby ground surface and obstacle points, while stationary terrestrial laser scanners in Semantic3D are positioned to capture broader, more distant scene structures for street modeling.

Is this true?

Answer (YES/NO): NO